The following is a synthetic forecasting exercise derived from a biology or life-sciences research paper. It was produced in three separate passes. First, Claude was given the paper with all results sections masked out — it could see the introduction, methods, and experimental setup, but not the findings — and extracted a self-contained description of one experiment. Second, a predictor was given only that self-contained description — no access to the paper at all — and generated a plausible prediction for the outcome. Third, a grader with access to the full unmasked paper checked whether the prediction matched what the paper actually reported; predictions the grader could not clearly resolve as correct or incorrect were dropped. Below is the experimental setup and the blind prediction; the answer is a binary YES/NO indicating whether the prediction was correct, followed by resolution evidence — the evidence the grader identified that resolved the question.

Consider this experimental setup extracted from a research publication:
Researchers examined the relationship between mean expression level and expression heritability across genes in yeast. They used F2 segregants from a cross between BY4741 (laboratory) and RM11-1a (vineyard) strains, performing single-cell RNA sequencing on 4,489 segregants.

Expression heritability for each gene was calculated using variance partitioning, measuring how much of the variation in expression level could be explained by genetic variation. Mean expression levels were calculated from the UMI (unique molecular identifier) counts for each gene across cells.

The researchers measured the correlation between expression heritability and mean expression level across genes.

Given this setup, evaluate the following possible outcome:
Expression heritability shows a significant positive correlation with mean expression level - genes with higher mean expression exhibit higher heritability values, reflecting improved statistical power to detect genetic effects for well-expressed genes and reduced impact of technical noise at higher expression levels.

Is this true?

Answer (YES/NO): YES